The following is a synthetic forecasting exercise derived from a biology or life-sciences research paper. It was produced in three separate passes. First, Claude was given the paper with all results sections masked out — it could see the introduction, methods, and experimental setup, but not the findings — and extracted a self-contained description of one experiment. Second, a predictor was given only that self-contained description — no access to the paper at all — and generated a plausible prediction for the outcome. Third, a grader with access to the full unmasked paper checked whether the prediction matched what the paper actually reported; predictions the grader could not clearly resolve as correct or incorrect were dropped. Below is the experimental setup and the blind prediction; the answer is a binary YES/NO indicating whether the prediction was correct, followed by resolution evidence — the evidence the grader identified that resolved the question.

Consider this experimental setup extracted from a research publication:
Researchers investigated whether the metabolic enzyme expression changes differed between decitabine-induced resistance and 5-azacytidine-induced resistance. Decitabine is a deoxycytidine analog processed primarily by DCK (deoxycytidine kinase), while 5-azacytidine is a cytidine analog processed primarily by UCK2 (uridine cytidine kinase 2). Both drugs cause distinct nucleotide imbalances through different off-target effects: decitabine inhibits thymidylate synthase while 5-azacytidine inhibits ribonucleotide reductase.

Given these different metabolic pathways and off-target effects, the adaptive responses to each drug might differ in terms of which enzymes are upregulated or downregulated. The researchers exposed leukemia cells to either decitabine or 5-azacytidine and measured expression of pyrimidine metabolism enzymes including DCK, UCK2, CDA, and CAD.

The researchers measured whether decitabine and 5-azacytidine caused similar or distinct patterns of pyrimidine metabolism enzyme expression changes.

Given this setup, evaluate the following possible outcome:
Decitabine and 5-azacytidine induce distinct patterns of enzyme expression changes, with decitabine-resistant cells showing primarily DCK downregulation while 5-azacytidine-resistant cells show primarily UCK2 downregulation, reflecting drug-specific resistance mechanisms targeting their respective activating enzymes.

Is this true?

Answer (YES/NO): YES